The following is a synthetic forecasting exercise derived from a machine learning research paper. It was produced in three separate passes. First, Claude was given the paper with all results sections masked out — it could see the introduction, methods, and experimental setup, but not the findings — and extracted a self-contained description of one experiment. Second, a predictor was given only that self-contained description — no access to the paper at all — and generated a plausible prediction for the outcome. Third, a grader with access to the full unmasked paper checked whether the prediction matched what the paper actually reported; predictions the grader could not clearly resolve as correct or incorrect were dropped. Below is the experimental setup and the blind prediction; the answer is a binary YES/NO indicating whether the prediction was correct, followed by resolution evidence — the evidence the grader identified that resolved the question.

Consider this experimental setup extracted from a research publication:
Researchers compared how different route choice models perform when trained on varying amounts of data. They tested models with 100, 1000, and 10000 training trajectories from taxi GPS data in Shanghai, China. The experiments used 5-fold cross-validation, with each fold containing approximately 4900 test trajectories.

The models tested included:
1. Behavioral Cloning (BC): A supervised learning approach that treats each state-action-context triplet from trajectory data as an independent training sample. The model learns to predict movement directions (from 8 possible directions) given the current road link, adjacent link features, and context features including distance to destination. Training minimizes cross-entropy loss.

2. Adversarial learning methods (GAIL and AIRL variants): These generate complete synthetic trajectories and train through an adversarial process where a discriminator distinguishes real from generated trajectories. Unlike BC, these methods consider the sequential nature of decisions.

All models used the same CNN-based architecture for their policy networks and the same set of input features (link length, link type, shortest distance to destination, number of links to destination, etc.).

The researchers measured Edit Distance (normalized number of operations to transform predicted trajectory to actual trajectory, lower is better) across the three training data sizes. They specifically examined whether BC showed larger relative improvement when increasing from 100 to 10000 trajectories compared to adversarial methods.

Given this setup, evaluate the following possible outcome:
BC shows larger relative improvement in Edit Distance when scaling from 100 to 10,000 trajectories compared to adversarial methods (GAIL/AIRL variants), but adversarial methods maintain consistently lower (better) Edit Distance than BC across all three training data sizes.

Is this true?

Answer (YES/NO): YES